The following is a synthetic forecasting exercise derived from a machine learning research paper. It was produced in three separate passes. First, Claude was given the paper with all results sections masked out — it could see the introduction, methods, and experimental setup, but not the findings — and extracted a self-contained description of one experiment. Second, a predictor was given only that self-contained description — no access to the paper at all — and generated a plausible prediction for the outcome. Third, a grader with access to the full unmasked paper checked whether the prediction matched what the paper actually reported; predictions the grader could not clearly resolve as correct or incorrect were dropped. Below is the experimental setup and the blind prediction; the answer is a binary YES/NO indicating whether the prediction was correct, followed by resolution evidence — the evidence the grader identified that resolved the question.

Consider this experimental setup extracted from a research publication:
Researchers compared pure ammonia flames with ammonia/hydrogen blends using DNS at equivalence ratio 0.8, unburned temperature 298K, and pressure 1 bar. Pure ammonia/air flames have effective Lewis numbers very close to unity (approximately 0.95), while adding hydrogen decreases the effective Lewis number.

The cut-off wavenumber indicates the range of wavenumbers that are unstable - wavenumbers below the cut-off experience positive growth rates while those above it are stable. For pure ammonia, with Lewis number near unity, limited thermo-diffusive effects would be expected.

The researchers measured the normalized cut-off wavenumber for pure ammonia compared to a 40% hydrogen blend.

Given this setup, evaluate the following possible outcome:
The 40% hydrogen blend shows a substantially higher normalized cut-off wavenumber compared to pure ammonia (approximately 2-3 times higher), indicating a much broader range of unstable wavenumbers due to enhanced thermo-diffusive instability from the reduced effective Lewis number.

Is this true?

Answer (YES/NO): NO